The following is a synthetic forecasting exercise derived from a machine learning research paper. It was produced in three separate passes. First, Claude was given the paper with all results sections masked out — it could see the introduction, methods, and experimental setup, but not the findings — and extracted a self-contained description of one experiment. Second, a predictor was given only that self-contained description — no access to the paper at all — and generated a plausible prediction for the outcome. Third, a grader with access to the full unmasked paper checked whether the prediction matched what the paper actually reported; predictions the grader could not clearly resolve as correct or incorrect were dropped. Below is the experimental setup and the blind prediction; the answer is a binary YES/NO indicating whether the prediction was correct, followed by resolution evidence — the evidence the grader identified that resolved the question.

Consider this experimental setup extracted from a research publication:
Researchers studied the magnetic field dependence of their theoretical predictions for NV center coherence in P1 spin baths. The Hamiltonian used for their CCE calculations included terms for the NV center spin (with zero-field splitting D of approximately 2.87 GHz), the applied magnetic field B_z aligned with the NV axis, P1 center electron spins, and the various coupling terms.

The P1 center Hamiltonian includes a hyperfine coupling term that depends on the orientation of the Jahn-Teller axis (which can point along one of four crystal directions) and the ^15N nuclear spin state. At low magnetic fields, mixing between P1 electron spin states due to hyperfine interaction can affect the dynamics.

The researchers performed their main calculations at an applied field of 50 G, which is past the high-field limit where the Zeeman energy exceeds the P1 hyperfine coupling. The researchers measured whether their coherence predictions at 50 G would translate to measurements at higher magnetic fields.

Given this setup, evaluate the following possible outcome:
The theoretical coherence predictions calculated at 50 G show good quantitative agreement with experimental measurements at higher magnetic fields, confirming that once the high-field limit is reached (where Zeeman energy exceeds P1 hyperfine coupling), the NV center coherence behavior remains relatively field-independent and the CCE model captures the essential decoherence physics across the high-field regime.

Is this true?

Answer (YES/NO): YES